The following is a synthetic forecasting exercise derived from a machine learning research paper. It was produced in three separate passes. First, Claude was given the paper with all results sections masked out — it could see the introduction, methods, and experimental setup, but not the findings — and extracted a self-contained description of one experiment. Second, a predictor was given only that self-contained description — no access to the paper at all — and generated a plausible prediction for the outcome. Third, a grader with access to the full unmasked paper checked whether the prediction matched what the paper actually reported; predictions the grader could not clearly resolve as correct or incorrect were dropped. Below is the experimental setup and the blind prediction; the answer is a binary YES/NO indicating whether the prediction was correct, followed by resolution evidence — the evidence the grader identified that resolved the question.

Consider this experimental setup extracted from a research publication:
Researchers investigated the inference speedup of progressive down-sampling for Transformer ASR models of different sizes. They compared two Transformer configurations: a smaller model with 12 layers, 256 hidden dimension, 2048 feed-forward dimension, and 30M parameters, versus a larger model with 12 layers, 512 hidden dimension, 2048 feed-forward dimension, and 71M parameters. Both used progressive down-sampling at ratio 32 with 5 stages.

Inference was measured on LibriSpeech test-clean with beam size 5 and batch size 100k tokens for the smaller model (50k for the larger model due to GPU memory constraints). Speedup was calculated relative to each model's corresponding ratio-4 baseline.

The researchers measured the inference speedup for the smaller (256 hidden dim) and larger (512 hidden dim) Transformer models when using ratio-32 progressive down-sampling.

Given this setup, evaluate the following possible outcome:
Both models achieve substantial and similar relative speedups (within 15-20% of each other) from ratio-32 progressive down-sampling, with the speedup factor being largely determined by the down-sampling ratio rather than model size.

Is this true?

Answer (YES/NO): NO